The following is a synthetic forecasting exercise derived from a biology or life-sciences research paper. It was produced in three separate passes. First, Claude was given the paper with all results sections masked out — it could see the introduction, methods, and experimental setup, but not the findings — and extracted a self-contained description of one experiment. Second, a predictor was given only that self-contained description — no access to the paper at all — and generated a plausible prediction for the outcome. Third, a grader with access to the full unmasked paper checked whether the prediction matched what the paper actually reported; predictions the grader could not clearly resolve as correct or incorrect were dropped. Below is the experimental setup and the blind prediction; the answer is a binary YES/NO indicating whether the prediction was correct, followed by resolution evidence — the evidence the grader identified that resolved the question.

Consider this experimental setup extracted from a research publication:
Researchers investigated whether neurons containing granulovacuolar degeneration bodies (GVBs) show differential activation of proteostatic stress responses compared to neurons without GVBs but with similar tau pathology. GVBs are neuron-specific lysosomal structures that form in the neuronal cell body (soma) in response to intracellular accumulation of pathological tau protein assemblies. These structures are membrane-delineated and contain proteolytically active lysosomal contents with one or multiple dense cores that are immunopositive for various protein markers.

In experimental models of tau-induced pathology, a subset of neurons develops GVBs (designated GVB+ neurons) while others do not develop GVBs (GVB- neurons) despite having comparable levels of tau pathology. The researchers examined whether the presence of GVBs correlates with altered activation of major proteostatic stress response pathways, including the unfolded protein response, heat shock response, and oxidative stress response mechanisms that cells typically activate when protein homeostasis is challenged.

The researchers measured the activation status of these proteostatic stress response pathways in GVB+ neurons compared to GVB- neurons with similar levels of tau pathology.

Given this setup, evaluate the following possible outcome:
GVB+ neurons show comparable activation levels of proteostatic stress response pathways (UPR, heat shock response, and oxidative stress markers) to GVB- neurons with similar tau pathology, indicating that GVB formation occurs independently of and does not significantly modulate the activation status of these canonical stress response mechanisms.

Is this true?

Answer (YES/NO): YES